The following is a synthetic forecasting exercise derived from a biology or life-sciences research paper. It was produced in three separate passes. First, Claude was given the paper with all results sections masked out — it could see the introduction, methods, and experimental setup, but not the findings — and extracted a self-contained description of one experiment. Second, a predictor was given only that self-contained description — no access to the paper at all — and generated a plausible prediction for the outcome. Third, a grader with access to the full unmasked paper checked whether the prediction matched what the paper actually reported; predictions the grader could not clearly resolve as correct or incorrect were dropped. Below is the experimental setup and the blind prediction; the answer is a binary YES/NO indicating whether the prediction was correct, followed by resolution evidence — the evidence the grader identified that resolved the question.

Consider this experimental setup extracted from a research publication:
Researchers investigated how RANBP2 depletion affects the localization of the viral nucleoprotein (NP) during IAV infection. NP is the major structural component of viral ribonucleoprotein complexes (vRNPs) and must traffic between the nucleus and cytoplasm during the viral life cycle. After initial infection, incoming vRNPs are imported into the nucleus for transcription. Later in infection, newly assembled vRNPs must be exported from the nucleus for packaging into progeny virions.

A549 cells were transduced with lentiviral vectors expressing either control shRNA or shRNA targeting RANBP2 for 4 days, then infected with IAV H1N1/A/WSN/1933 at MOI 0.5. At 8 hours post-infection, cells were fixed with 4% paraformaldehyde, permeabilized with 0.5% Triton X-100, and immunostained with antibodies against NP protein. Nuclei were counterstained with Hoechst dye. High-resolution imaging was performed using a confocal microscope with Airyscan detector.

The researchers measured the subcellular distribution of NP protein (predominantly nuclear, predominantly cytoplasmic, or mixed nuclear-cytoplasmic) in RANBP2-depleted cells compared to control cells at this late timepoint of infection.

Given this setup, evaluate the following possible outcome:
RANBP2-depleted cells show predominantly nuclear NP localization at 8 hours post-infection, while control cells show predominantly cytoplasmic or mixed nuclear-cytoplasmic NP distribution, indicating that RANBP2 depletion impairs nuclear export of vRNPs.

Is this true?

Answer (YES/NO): NO